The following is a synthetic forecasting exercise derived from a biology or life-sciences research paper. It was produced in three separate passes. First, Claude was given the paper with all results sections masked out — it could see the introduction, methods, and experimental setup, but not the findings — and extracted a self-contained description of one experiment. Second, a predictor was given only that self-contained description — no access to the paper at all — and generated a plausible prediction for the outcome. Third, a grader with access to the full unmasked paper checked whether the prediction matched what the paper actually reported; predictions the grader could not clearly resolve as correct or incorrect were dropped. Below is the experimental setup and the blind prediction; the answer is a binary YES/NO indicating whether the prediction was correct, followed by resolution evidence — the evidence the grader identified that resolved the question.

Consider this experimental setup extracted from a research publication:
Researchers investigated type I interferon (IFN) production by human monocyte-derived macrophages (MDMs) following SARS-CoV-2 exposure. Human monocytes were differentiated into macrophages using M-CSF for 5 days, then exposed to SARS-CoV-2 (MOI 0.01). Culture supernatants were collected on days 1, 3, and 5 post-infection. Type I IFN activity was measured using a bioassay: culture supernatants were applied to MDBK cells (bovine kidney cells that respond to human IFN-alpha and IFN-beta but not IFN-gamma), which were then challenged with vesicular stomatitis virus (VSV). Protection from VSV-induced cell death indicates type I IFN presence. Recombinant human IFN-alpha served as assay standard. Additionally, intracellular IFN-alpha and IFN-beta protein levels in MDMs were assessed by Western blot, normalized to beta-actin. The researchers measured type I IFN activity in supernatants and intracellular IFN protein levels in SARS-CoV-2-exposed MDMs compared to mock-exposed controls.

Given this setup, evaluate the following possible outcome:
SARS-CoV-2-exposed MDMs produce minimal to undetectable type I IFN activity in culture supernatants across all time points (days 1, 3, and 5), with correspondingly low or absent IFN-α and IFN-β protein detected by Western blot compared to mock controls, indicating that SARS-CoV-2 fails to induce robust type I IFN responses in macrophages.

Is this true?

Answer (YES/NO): YES